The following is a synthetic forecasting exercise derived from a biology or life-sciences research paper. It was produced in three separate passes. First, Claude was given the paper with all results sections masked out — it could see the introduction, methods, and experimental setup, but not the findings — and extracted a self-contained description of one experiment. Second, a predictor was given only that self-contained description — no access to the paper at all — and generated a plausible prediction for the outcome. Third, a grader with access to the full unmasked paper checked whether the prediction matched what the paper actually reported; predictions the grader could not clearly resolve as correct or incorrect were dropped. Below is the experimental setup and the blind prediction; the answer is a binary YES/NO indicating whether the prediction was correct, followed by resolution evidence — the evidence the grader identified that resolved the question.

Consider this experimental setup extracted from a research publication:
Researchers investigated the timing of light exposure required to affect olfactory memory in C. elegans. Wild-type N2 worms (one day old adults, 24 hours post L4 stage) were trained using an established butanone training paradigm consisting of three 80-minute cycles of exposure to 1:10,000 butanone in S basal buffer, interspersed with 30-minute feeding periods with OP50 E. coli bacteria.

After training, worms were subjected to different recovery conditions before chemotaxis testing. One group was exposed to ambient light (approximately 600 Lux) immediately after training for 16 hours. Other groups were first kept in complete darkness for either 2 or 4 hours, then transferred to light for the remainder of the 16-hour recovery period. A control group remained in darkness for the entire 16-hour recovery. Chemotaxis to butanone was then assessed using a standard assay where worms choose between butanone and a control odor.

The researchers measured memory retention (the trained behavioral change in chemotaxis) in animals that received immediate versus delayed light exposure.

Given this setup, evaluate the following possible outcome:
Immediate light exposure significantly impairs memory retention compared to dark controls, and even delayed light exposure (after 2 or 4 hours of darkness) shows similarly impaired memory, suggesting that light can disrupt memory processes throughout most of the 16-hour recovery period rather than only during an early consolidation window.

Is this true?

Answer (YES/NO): NO